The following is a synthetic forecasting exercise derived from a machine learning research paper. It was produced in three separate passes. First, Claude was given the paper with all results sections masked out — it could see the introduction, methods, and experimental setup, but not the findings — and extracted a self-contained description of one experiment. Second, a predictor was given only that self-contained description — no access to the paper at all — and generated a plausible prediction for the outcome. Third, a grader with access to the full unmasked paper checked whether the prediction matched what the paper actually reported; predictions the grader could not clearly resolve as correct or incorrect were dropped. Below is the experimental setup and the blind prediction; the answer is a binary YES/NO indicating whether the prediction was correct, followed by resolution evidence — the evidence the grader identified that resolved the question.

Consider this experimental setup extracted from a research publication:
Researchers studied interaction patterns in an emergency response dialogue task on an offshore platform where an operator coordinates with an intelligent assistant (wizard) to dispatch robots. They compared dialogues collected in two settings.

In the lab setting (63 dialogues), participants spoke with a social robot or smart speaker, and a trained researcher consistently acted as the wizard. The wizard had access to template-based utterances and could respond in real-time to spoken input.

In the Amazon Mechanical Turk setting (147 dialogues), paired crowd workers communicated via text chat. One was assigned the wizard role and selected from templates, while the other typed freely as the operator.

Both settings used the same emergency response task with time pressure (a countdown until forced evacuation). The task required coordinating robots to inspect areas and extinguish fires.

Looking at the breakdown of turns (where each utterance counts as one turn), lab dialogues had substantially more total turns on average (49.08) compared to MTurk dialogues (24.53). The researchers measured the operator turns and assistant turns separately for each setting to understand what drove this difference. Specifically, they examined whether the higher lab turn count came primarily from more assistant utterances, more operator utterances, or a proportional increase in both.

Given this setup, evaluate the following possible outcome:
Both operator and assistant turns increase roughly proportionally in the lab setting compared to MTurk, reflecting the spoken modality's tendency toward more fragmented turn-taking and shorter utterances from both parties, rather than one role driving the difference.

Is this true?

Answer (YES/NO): NO